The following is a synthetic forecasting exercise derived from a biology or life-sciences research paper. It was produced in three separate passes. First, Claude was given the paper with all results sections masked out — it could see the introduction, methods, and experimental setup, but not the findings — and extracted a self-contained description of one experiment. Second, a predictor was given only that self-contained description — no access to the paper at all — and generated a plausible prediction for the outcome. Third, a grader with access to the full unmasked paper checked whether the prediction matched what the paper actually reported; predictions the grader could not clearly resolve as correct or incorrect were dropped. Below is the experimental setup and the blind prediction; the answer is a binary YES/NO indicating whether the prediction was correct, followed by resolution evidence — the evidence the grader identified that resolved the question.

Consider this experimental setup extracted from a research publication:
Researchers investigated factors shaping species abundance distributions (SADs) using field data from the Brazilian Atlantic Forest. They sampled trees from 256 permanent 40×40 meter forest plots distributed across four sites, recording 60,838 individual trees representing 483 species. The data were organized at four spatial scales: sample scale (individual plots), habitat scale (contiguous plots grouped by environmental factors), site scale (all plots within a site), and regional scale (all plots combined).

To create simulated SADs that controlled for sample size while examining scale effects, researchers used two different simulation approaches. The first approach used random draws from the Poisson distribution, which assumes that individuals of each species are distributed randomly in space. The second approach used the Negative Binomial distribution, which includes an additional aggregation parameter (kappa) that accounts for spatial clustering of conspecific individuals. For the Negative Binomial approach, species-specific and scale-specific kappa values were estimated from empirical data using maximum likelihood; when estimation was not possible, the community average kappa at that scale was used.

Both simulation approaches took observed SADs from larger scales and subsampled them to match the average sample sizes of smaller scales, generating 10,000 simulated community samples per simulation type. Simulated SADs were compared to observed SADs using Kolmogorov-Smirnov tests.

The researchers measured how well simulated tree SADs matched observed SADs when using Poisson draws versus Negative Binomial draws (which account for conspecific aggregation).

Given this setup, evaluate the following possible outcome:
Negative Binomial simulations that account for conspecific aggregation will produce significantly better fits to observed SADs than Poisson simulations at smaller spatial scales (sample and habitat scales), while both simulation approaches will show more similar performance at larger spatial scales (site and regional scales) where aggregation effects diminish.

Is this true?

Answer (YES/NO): NO